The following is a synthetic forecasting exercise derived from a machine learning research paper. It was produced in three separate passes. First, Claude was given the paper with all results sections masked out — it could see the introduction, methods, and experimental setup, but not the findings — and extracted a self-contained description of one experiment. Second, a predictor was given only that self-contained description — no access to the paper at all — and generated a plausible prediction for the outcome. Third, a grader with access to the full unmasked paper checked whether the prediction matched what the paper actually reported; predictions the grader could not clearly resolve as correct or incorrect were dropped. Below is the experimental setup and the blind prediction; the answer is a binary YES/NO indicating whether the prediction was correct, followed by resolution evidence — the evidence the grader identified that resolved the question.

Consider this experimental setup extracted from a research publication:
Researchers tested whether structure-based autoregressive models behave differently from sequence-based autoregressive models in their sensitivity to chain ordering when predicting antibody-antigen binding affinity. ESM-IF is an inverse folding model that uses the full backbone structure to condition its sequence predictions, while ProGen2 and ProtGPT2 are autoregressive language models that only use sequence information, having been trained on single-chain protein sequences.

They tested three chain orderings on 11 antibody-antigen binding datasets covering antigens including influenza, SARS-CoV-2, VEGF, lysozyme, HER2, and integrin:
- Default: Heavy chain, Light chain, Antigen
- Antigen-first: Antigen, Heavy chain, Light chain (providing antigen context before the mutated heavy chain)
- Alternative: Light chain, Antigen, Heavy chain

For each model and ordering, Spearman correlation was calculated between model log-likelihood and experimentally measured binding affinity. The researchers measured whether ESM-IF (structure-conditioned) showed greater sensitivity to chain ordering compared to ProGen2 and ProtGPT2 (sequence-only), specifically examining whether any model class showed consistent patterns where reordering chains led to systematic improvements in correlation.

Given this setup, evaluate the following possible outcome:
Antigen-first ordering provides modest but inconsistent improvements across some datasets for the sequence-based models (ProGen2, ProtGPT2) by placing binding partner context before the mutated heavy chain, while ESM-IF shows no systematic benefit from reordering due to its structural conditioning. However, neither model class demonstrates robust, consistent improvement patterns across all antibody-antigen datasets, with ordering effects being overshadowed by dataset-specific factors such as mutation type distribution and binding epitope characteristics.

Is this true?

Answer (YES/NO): NO